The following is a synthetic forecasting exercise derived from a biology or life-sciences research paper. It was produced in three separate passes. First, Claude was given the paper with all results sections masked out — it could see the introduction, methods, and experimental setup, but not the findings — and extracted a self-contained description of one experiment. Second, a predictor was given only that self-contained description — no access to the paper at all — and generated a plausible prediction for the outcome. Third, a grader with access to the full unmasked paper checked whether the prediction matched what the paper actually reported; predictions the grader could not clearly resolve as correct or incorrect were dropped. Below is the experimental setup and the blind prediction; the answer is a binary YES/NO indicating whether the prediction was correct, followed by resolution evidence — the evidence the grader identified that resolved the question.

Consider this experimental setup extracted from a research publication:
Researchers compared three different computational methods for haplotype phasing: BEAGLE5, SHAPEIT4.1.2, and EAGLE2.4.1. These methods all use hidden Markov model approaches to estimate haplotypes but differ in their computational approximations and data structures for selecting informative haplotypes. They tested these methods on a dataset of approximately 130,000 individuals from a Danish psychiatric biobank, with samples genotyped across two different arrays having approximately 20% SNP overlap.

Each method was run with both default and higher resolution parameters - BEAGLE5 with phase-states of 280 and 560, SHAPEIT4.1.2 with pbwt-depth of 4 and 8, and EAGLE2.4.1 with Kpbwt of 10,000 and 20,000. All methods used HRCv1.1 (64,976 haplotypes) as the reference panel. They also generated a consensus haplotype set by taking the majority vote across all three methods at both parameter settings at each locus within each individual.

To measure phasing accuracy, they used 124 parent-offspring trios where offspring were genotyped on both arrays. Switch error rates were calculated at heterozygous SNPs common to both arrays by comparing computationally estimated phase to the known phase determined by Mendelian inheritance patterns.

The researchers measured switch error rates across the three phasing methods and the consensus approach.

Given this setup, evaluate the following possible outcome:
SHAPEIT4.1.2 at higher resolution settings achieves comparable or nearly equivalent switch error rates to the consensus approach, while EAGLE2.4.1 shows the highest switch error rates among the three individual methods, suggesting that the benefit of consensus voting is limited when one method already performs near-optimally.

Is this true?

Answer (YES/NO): NO